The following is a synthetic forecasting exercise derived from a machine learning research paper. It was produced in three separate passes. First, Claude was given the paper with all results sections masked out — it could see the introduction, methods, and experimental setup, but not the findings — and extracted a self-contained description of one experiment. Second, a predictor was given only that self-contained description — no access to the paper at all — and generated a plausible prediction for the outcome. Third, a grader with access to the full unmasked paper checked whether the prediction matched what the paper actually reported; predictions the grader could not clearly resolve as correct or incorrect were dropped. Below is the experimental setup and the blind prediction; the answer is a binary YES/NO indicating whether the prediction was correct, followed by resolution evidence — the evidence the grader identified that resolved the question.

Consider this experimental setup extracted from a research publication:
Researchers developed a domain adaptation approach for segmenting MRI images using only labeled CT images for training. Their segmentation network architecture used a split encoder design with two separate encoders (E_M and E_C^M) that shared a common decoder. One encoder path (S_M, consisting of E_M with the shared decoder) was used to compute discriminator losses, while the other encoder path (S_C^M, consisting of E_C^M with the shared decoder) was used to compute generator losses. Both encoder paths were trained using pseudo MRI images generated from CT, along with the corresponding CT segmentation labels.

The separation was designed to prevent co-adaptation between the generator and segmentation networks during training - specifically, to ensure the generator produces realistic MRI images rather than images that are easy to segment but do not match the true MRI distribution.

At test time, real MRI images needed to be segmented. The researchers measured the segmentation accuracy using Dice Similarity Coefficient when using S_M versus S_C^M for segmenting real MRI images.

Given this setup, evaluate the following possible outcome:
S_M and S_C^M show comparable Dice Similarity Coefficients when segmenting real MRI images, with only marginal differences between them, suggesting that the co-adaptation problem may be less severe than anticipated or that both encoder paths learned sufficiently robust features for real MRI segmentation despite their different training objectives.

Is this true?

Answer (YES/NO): NO